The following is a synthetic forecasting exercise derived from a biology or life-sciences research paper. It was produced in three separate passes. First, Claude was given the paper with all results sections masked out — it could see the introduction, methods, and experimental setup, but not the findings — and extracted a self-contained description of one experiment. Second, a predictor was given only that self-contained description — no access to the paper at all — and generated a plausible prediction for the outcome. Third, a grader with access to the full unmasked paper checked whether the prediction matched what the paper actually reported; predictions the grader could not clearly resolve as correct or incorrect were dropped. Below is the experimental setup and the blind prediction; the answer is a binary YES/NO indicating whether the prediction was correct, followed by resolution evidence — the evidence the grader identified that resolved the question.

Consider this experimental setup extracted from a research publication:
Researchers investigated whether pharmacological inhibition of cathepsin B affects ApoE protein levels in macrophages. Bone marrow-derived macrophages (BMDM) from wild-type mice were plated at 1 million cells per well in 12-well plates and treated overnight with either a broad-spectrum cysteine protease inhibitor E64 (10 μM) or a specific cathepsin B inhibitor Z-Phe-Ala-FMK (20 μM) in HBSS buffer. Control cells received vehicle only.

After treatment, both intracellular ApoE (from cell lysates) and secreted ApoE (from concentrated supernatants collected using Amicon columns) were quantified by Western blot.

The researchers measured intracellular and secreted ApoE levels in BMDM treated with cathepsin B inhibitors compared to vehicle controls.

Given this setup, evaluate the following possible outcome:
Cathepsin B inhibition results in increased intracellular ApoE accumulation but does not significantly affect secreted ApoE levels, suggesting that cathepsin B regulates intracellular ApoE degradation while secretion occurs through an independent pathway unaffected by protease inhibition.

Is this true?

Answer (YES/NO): NO